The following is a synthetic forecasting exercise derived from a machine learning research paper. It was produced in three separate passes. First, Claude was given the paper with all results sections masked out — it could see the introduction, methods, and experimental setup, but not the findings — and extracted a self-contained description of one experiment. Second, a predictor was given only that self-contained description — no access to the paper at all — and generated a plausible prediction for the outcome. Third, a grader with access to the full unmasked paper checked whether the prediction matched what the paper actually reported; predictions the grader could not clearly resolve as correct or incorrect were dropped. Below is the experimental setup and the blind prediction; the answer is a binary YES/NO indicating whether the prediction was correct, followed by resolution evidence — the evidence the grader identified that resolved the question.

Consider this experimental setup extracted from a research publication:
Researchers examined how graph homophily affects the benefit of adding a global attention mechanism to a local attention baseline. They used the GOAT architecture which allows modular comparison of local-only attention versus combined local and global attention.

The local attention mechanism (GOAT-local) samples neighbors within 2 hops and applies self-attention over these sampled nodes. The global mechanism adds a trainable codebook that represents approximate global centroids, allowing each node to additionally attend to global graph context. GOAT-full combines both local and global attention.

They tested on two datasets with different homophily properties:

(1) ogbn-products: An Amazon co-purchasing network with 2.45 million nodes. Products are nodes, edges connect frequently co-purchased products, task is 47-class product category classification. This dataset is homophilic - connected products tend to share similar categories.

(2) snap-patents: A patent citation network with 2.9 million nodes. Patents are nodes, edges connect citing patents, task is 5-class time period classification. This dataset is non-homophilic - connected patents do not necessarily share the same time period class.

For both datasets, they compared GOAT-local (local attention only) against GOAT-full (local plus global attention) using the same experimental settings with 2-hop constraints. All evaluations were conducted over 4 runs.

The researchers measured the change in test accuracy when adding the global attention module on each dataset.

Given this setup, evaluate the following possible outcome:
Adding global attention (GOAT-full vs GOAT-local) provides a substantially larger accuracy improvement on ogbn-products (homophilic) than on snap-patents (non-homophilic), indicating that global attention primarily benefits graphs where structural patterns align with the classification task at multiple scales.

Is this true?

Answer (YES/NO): NO